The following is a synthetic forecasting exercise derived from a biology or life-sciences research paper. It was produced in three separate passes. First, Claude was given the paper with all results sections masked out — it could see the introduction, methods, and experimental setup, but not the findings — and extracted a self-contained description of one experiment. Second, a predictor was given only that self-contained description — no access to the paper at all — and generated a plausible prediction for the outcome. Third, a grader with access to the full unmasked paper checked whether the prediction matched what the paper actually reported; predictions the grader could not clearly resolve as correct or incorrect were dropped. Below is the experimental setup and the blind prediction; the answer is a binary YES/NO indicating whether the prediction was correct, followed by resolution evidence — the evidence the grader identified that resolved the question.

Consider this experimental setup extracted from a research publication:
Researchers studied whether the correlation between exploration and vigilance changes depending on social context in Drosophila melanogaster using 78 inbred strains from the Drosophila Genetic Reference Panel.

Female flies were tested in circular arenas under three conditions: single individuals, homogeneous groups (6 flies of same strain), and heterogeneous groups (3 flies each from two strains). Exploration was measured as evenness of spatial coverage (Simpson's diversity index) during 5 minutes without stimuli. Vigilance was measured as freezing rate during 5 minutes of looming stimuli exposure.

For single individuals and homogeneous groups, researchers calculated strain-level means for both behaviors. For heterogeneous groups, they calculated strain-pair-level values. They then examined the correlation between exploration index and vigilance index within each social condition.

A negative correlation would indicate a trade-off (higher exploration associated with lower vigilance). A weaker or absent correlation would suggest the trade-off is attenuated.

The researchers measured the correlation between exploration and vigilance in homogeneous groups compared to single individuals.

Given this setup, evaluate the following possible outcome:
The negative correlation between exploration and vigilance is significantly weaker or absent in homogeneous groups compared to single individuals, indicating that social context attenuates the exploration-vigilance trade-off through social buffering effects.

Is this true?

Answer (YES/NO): NO